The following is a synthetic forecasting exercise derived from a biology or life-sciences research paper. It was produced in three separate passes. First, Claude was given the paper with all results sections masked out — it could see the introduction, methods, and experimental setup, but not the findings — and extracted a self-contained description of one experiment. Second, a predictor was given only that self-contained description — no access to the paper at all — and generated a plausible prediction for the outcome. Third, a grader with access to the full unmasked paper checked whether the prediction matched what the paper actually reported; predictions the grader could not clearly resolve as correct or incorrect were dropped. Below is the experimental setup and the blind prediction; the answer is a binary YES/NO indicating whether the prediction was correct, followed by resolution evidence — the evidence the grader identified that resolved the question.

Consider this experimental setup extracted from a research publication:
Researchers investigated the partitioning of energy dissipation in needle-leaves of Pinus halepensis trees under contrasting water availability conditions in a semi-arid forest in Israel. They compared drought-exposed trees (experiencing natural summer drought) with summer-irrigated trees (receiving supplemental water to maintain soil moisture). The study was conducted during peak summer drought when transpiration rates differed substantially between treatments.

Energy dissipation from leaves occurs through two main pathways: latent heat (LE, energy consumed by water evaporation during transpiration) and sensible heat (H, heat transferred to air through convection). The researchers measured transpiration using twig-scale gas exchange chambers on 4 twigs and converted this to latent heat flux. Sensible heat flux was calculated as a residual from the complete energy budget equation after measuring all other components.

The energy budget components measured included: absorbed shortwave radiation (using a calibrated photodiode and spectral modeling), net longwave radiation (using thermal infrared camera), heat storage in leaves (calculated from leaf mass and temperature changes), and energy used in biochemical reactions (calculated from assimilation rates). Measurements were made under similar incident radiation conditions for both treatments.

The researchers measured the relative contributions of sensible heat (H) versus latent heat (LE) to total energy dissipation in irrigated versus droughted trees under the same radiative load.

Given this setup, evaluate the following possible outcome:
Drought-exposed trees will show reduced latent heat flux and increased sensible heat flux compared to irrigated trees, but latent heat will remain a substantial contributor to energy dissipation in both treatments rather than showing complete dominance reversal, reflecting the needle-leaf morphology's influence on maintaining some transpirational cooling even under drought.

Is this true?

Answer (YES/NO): NO